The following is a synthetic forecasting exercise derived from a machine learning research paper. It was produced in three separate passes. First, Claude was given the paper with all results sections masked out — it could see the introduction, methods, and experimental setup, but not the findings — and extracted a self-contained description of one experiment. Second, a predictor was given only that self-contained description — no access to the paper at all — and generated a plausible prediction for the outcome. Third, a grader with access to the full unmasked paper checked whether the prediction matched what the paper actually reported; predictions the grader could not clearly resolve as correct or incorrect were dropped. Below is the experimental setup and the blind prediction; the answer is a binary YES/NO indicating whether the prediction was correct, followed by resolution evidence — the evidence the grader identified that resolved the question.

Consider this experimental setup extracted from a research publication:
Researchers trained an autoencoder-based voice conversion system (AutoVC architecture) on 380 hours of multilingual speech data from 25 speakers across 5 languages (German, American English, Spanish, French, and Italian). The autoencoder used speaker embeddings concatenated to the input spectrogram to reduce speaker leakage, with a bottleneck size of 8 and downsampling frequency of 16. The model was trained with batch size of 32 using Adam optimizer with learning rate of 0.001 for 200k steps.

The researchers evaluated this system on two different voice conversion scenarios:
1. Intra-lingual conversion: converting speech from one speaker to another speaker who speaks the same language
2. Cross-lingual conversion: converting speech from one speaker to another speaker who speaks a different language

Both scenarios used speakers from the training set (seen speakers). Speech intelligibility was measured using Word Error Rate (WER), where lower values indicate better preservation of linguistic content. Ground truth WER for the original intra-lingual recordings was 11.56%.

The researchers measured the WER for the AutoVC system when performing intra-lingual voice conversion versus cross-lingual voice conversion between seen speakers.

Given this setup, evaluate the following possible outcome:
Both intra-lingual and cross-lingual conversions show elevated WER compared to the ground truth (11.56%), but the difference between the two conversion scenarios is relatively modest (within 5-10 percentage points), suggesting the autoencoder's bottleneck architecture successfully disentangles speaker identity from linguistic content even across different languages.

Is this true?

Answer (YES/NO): NO